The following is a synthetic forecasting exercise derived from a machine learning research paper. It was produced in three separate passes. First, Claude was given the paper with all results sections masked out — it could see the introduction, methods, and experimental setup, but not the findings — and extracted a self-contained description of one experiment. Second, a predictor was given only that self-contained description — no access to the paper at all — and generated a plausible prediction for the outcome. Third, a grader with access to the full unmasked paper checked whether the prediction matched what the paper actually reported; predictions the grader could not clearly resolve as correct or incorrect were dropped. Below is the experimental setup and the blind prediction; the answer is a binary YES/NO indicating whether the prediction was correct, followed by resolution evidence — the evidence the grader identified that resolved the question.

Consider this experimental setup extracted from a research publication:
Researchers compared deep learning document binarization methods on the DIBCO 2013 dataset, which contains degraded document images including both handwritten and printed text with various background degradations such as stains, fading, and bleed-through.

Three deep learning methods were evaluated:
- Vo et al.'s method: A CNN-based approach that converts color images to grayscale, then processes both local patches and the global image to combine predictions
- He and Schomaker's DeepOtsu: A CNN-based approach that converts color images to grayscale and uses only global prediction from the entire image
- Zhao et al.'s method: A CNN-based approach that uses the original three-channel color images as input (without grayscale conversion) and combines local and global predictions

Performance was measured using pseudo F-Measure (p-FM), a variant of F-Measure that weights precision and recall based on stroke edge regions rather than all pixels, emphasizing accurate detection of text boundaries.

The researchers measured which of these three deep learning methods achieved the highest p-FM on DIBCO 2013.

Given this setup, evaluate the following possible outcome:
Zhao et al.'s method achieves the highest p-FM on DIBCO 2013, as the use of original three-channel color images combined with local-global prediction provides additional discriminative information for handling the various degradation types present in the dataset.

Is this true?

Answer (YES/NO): NO